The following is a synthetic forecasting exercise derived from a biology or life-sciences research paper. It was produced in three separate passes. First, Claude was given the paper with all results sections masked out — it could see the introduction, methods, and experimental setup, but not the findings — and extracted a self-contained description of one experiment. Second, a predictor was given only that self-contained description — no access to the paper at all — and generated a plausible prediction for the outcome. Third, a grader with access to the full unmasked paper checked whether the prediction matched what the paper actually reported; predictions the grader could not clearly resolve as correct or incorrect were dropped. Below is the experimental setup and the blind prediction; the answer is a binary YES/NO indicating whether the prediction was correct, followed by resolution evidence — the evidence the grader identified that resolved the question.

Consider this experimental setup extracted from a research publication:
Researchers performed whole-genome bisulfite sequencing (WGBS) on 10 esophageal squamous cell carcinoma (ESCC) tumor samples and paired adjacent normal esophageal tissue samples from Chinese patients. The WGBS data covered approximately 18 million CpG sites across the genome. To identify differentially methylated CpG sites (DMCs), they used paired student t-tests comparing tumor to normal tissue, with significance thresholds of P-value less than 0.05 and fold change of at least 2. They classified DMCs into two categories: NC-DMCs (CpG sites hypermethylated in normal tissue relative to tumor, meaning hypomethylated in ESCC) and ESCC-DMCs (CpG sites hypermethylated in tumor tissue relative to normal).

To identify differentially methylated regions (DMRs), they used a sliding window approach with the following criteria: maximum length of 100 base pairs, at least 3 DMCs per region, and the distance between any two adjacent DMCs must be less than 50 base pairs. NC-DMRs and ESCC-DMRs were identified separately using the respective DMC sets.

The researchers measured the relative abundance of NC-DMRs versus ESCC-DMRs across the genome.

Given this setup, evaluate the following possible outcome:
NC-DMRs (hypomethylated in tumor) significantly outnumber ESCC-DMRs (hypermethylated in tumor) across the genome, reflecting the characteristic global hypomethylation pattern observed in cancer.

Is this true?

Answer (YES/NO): NO